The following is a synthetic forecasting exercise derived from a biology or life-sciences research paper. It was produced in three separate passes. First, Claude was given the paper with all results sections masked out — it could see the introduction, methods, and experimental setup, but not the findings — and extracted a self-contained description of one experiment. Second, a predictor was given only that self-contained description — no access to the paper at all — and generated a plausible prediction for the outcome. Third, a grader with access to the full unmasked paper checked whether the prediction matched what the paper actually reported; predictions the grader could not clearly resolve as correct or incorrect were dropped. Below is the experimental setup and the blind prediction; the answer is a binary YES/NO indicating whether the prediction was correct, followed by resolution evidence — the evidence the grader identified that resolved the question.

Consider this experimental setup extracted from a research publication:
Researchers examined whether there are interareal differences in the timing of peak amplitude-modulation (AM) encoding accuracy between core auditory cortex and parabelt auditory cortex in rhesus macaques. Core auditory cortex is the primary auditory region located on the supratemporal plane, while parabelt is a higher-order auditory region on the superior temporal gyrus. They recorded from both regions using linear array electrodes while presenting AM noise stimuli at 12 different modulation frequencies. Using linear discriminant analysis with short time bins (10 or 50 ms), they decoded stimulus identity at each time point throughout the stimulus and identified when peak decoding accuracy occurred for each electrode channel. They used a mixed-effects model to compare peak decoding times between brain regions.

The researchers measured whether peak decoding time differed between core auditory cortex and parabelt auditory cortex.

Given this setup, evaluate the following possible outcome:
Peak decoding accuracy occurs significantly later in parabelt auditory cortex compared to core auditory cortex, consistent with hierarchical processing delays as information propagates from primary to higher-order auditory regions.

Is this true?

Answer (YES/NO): YES